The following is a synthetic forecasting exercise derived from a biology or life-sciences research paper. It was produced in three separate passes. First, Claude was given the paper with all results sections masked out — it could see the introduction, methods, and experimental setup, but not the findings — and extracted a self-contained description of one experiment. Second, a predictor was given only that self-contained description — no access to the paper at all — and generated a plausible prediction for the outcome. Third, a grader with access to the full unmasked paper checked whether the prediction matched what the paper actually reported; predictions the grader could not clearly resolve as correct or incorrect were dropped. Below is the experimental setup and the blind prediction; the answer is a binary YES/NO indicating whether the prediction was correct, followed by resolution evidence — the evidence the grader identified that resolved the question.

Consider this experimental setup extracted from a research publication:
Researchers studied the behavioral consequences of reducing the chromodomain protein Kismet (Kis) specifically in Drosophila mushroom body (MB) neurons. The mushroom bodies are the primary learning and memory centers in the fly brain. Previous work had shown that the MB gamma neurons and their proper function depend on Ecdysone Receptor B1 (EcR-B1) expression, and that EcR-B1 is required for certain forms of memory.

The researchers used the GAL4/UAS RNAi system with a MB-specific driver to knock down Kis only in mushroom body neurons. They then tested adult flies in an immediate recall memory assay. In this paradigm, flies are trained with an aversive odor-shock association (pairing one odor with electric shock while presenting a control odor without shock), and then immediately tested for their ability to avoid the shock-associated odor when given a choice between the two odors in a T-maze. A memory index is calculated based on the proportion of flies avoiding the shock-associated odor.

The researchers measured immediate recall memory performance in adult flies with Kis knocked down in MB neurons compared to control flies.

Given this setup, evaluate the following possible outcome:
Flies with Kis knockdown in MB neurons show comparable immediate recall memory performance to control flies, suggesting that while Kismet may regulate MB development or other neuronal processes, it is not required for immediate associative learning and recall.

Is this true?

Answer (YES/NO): NO